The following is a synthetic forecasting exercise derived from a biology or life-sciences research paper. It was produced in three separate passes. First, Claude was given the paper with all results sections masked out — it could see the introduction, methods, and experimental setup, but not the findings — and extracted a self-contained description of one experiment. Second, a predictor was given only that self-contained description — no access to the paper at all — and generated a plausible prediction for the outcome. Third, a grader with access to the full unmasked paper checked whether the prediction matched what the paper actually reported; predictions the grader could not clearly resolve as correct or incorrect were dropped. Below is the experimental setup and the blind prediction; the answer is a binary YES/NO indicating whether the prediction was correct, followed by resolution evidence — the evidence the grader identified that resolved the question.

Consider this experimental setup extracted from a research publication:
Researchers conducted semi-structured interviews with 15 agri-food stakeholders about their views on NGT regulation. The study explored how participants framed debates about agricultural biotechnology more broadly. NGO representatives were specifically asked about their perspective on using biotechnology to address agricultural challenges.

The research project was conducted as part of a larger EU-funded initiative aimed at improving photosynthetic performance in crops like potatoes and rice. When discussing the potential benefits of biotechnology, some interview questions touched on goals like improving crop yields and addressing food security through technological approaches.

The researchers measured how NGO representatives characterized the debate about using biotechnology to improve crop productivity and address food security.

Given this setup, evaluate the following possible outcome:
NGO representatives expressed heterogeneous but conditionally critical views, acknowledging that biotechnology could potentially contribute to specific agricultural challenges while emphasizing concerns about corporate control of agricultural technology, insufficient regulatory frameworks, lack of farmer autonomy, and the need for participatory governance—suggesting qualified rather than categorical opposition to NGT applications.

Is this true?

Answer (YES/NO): NO